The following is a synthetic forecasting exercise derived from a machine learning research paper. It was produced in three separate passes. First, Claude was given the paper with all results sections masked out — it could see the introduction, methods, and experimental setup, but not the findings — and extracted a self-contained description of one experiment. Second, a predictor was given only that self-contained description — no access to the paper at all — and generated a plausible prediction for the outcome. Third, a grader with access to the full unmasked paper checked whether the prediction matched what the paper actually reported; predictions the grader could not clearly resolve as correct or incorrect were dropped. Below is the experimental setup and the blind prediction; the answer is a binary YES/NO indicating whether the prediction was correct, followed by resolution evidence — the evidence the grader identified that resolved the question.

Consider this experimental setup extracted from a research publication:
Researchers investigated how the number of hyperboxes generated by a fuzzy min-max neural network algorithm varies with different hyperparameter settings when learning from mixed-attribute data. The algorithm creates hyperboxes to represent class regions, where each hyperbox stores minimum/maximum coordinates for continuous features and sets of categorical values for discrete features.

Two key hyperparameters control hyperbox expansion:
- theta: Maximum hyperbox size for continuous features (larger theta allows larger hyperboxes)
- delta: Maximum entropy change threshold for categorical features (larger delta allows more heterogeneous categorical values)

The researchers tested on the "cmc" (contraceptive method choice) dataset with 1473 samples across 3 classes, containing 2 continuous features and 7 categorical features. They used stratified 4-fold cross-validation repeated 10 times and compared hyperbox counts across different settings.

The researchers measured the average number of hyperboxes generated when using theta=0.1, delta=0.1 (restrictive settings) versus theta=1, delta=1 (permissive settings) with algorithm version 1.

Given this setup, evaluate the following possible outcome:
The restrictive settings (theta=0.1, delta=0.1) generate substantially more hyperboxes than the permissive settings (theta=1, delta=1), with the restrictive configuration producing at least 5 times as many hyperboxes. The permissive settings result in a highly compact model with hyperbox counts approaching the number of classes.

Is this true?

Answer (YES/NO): YES